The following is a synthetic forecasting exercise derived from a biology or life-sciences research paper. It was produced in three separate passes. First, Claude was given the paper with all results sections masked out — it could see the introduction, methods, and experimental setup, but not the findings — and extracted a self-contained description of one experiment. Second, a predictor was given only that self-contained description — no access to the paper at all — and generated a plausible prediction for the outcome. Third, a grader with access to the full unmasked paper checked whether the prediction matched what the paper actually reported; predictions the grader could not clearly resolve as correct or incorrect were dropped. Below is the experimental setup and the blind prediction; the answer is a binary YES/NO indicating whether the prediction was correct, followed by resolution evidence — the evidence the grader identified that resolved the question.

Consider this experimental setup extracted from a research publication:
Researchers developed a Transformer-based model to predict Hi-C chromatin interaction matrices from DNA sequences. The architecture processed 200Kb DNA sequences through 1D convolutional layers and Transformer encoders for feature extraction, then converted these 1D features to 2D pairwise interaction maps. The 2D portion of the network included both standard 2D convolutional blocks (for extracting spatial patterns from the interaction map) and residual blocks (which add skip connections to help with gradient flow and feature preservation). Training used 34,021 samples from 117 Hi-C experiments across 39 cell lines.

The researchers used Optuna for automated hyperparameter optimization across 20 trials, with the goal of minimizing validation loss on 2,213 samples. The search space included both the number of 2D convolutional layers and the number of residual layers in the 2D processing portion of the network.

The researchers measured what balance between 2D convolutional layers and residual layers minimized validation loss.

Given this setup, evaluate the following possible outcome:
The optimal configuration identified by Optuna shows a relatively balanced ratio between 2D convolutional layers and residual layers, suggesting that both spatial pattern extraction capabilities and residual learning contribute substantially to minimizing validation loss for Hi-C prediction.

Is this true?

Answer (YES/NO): NO